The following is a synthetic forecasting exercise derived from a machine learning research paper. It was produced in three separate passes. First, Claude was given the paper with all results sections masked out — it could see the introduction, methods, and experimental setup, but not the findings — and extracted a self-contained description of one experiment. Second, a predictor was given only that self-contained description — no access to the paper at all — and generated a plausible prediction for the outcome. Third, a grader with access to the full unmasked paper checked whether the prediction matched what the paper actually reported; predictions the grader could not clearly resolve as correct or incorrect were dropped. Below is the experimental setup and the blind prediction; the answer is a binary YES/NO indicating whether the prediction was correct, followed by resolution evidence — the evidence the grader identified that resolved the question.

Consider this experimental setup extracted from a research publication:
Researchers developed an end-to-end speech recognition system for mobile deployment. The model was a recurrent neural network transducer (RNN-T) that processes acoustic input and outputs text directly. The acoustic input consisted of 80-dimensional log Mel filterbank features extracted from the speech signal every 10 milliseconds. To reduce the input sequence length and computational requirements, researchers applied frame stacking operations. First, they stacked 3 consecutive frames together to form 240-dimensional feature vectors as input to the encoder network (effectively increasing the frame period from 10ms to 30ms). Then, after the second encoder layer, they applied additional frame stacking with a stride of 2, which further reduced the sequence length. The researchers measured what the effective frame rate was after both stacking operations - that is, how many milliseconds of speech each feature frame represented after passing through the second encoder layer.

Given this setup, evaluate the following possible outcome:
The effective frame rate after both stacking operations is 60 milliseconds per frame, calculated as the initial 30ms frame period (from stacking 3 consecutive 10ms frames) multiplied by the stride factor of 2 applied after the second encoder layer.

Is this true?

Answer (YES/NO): YES